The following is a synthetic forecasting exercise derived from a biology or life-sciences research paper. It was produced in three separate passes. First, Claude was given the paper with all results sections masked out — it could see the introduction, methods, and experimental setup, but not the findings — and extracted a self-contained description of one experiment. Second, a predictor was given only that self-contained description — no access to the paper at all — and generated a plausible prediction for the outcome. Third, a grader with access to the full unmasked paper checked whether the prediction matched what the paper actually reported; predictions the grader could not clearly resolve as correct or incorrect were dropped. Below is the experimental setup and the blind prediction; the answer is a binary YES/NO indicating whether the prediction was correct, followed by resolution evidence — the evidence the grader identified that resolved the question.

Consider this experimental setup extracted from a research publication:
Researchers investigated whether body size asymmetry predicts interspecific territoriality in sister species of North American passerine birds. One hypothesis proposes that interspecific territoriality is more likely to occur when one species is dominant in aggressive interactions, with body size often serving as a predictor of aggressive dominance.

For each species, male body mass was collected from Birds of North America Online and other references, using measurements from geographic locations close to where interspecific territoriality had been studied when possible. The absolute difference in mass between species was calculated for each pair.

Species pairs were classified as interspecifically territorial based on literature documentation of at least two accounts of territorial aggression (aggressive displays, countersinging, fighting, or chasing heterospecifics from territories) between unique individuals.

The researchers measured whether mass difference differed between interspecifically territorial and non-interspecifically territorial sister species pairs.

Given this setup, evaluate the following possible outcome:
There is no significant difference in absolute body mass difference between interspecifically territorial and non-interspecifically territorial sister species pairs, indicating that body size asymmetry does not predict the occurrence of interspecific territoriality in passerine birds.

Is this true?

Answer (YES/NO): YES